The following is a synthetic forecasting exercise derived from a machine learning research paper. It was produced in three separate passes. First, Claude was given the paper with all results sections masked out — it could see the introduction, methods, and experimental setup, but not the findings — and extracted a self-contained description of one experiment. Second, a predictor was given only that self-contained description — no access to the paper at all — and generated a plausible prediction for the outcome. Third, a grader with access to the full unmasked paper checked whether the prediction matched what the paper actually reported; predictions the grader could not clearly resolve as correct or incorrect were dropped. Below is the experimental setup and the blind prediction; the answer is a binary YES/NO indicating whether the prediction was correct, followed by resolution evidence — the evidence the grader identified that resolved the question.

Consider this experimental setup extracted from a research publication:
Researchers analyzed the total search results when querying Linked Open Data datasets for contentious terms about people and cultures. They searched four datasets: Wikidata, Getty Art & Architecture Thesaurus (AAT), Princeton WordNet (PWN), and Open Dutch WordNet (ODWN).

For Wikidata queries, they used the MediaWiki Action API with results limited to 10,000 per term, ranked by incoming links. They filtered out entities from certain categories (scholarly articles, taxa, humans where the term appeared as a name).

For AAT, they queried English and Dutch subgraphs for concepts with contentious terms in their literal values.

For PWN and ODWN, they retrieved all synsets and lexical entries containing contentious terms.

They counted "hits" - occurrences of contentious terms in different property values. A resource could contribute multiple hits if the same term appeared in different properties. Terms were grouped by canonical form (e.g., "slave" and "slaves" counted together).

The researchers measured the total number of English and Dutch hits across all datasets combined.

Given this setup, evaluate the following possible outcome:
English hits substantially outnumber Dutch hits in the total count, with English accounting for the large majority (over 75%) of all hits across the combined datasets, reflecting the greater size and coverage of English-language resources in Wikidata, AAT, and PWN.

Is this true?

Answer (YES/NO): YES